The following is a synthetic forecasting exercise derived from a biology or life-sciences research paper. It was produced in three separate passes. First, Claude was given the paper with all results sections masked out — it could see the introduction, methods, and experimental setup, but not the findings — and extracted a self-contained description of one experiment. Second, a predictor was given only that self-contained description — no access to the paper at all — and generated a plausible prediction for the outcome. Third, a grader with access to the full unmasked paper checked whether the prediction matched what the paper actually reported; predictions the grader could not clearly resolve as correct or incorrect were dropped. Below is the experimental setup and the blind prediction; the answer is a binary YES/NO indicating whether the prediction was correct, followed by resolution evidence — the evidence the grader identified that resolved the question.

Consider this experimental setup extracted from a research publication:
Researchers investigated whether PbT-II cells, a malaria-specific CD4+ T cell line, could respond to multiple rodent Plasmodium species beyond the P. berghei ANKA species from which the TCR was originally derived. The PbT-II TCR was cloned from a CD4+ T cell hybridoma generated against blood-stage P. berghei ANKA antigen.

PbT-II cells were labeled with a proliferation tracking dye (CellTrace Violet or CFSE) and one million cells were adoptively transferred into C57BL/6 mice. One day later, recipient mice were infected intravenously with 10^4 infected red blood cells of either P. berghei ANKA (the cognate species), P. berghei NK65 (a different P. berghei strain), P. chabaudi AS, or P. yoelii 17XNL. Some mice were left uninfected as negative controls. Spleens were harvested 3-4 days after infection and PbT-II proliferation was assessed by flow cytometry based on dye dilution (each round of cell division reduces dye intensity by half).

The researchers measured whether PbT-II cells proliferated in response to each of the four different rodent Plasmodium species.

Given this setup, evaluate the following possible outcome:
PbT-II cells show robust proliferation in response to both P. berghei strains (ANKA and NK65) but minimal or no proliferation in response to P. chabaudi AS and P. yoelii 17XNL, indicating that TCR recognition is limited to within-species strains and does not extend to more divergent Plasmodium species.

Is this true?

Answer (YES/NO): NO